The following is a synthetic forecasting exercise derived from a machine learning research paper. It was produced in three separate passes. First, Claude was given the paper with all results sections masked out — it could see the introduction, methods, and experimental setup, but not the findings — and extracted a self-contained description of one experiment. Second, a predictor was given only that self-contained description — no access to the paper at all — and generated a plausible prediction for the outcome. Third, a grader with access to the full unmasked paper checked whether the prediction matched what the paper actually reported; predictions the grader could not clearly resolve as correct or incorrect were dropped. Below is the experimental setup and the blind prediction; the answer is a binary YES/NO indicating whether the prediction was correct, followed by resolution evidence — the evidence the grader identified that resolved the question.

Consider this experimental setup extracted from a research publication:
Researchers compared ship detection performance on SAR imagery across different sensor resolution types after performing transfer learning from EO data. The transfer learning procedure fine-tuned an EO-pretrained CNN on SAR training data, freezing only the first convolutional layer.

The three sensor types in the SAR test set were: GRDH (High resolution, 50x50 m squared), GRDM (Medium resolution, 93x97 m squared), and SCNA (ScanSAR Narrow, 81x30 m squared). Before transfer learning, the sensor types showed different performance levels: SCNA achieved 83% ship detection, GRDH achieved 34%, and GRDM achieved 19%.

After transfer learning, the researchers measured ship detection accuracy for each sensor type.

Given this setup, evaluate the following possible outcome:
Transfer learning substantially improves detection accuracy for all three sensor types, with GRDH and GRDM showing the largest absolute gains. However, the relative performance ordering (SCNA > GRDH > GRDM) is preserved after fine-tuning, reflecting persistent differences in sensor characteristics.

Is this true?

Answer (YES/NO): NO